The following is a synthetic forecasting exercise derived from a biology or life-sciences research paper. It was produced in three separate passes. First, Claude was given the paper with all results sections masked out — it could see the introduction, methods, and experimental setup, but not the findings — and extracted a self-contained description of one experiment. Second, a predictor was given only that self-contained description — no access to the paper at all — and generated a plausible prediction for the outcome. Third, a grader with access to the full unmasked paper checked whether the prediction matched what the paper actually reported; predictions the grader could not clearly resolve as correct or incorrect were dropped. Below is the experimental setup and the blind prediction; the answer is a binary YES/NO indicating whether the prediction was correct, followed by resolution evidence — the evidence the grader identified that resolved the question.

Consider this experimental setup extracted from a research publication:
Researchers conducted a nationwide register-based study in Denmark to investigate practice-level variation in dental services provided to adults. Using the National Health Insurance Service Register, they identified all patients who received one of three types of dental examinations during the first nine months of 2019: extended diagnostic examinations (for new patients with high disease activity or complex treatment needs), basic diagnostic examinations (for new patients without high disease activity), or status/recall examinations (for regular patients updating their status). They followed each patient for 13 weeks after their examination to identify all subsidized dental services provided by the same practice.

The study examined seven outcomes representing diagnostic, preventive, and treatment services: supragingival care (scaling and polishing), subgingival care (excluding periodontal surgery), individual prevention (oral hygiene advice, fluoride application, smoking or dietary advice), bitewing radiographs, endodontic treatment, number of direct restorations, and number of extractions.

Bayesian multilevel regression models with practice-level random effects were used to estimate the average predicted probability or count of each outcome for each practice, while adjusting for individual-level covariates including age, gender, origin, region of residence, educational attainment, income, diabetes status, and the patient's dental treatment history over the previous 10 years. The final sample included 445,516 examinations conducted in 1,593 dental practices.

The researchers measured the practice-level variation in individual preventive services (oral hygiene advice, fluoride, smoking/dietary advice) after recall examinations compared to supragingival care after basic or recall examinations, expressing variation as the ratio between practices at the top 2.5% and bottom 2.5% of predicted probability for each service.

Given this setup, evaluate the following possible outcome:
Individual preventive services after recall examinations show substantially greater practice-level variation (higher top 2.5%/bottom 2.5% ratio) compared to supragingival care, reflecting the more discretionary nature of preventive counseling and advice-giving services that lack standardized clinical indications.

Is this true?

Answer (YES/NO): YES